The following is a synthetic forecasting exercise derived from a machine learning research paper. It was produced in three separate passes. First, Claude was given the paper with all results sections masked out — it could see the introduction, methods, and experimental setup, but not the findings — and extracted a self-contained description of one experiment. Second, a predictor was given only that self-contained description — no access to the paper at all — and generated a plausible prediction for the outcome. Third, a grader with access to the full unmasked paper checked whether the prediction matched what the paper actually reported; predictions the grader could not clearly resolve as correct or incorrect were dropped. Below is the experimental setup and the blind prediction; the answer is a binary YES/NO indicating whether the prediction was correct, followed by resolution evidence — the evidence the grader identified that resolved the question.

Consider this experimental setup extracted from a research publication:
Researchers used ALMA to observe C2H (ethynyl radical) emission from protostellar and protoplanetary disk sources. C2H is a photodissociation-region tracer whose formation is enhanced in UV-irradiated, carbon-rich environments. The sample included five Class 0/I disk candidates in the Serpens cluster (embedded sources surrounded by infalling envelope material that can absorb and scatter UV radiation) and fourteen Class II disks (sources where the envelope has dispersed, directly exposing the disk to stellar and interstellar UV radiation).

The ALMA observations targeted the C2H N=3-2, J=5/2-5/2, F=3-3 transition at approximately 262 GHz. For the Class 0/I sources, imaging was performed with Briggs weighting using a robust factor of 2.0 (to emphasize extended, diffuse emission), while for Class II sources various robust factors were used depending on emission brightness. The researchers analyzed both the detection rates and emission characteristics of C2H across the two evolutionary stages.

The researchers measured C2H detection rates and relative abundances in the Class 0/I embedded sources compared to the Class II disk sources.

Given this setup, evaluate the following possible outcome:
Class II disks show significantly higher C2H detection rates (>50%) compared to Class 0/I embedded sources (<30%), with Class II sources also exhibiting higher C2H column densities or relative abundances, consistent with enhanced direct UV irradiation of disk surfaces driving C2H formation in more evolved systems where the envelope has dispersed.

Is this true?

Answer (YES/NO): NO